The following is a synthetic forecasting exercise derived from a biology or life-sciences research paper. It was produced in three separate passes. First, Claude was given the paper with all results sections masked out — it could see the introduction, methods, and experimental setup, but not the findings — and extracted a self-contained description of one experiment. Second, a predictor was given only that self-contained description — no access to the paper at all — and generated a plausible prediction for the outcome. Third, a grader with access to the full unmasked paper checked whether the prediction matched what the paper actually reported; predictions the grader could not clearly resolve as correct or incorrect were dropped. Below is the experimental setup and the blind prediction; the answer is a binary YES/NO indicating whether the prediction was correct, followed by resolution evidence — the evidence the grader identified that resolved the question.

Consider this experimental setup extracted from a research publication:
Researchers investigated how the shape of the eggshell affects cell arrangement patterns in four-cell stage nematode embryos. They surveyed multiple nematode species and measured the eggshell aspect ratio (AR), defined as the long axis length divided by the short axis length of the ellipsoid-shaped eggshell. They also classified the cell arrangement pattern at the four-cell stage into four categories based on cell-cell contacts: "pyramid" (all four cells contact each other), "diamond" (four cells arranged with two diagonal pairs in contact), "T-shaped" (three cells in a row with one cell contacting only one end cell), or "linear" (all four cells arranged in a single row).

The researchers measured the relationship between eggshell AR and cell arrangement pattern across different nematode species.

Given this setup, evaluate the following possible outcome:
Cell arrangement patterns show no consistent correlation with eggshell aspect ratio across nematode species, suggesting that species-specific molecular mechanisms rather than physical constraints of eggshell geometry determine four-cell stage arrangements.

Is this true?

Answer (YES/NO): NO